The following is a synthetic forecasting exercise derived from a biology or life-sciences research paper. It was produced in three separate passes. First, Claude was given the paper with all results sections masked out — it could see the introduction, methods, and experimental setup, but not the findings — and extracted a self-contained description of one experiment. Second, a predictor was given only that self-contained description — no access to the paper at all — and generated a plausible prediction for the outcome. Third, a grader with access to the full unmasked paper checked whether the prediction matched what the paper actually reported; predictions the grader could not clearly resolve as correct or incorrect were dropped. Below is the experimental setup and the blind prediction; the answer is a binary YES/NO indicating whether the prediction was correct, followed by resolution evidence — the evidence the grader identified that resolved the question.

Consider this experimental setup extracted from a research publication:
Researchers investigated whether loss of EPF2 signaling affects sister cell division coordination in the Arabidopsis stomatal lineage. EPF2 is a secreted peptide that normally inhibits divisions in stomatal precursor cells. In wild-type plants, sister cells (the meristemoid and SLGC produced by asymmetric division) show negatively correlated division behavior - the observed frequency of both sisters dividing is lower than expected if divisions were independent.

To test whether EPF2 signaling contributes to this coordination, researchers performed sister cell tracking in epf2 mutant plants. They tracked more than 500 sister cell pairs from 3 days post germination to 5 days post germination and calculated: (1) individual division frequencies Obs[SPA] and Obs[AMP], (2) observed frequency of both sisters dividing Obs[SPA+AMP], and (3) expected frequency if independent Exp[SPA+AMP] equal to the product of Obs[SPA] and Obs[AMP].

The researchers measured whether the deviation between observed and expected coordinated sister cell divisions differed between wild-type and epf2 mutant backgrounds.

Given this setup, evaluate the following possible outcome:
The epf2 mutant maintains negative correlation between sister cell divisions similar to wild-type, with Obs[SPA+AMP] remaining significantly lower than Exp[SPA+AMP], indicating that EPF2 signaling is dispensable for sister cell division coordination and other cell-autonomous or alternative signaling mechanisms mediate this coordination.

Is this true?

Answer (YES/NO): NO